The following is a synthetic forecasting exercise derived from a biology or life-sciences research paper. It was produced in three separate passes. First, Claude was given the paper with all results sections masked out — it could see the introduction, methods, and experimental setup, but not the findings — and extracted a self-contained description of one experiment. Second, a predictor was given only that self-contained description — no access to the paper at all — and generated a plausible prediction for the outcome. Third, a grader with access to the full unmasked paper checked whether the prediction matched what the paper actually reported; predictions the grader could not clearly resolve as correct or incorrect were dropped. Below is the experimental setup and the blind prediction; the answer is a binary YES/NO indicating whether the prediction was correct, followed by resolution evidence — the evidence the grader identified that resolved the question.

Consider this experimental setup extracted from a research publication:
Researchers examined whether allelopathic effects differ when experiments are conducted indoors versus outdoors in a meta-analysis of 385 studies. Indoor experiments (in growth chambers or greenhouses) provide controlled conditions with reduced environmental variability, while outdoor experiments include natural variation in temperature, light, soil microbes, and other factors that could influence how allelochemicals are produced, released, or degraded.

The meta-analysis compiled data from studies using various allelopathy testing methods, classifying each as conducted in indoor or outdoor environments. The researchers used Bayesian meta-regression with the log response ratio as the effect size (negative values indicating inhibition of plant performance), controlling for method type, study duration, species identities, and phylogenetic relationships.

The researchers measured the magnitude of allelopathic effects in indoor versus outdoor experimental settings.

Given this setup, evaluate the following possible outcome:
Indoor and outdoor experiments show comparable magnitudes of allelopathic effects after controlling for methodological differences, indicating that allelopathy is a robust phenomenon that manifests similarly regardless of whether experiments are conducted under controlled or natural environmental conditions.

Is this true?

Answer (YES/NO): NO